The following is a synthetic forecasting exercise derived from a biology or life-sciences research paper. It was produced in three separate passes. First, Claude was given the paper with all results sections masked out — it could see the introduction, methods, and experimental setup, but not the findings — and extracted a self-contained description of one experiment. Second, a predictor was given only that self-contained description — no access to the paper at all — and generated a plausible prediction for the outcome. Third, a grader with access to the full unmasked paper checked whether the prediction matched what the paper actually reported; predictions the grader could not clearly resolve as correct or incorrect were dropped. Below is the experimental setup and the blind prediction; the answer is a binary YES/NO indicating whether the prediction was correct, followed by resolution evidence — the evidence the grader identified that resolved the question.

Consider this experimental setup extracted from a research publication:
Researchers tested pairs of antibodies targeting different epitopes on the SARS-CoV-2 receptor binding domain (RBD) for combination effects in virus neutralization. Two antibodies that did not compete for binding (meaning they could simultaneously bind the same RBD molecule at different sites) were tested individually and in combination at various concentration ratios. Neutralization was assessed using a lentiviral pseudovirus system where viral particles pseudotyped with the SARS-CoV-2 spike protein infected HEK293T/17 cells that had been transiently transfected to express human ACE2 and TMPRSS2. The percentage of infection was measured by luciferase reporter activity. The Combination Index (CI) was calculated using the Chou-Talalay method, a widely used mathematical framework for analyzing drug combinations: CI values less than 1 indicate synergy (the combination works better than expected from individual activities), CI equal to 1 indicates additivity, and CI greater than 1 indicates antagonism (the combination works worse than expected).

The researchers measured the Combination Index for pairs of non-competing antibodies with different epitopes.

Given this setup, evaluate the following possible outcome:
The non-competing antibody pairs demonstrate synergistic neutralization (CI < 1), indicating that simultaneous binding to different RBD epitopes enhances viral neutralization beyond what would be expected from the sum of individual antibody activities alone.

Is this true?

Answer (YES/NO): NO